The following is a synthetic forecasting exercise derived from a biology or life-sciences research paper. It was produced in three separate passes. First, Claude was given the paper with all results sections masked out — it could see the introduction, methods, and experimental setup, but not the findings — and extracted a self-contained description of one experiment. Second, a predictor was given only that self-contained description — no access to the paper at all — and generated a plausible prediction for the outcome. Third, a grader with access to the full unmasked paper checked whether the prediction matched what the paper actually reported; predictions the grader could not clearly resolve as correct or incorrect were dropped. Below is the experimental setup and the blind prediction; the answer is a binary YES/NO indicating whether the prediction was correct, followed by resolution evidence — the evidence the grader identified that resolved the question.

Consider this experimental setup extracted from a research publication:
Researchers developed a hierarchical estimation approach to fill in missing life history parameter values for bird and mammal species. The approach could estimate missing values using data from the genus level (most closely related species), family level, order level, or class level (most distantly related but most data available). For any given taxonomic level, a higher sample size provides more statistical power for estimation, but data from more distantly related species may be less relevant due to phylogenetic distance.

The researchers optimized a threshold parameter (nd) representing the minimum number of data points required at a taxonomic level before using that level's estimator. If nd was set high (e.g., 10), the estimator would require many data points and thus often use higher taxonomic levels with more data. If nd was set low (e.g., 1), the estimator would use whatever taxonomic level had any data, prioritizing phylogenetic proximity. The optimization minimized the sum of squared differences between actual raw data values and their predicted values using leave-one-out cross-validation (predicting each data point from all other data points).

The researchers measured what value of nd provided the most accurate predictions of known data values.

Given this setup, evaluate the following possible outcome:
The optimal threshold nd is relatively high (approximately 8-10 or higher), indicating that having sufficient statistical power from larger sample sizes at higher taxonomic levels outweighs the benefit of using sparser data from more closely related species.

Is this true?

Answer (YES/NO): NO